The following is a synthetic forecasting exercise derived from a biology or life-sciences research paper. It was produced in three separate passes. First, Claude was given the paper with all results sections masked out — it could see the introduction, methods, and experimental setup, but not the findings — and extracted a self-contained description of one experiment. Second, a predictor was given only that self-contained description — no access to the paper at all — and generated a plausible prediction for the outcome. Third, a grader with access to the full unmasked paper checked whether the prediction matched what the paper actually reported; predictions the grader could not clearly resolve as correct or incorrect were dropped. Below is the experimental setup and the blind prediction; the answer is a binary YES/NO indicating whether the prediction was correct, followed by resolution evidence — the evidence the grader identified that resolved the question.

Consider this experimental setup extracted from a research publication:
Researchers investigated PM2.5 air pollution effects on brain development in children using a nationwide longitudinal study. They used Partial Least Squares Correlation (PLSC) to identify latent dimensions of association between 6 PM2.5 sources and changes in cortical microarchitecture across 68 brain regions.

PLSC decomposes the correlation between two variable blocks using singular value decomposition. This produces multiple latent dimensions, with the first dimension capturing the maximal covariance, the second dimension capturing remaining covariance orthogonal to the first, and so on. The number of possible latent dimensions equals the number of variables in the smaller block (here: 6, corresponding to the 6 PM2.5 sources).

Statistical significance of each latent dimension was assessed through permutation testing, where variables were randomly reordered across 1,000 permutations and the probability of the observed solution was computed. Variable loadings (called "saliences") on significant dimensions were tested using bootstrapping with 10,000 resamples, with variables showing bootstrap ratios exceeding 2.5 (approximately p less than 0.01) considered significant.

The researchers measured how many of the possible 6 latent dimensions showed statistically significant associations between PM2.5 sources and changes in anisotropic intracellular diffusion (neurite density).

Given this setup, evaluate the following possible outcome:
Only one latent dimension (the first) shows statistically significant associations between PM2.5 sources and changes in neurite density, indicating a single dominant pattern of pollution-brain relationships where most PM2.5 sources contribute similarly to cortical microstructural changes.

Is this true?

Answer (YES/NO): NO